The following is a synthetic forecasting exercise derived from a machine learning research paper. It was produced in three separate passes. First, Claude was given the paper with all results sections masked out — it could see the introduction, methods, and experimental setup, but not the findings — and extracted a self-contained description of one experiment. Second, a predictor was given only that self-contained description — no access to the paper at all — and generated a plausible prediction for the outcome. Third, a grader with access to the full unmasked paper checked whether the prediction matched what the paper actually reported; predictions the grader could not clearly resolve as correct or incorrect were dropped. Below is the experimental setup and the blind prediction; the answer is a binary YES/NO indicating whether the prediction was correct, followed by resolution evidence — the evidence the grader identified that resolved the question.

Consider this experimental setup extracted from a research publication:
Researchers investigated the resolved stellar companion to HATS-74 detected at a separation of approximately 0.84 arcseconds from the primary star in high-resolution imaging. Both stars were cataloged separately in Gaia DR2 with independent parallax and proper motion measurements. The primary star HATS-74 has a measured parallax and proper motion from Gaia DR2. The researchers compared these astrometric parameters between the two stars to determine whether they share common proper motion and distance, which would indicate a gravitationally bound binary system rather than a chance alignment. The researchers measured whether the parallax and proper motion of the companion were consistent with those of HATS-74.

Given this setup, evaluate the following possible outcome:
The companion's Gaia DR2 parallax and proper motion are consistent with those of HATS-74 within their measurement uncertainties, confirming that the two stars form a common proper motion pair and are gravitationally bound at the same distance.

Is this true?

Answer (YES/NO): YES